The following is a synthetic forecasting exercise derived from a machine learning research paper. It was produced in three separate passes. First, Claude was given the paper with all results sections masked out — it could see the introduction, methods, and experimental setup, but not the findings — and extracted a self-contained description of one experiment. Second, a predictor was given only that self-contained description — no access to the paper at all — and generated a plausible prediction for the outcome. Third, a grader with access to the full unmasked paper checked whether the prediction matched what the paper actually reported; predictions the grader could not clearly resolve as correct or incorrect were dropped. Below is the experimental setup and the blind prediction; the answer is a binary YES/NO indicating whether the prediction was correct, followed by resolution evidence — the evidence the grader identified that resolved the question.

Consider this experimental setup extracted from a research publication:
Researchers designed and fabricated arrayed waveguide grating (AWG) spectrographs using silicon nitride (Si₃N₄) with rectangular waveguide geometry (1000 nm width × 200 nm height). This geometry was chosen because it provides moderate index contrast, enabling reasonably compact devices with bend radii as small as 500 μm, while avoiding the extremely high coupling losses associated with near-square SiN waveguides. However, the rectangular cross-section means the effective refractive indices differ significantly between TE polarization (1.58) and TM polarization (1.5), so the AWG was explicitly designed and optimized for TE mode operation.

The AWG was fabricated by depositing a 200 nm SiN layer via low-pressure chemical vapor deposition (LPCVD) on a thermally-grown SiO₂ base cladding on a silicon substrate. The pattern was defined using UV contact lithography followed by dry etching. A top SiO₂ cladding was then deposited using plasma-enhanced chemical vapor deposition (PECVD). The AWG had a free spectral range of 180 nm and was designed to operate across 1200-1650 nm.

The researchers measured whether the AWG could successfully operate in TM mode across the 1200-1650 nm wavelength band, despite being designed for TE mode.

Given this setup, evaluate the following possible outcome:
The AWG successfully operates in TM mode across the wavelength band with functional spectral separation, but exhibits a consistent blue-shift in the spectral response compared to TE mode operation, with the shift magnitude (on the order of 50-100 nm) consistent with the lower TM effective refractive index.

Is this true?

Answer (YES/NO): YES